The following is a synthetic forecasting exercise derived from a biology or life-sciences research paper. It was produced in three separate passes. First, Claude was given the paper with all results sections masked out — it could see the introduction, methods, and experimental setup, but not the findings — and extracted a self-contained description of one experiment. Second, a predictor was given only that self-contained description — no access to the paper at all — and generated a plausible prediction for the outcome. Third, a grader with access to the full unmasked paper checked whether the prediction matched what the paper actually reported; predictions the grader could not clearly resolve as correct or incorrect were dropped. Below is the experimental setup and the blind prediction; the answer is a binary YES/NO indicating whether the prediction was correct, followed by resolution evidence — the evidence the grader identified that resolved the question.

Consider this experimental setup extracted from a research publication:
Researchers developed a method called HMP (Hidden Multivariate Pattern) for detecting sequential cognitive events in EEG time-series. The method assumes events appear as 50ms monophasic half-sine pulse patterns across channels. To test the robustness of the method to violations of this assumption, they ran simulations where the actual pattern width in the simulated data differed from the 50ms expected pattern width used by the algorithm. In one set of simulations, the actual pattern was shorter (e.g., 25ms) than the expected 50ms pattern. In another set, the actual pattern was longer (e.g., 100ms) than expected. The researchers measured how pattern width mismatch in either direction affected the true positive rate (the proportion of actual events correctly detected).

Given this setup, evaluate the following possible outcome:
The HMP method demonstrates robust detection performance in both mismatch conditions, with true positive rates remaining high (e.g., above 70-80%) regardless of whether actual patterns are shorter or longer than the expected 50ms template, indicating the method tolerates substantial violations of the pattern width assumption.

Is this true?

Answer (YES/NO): NO